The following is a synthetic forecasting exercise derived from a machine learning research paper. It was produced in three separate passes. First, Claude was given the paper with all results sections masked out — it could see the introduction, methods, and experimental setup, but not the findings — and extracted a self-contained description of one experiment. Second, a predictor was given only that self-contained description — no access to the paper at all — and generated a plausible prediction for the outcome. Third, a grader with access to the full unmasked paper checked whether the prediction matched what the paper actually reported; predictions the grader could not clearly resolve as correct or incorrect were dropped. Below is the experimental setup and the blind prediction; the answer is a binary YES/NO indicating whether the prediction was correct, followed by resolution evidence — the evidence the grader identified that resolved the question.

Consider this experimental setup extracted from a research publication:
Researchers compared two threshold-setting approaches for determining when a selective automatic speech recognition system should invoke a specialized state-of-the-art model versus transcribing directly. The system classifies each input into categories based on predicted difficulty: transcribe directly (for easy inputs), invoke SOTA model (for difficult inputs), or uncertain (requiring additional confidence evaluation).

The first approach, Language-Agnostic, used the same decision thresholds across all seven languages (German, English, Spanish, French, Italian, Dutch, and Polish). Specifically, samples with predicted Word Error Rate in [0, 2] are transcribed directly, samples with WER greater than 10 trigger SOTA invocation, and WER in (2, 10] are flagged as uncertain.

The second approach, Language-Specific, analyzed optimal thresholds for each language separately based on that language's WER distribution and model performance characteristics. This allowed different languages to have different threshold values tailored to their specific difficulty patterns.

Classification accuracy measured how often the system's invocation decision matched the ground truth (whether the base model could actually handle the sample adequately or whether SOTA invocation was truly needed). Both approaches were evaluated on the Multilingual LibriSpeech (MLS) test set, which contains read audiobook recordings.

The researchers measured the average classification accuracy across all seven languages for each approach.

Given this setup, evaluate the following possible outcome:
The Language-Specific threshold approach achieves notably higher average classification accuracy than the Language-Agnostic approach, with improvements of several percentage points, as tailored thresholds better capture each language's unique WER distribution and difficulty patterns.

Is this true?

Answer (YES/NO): NO